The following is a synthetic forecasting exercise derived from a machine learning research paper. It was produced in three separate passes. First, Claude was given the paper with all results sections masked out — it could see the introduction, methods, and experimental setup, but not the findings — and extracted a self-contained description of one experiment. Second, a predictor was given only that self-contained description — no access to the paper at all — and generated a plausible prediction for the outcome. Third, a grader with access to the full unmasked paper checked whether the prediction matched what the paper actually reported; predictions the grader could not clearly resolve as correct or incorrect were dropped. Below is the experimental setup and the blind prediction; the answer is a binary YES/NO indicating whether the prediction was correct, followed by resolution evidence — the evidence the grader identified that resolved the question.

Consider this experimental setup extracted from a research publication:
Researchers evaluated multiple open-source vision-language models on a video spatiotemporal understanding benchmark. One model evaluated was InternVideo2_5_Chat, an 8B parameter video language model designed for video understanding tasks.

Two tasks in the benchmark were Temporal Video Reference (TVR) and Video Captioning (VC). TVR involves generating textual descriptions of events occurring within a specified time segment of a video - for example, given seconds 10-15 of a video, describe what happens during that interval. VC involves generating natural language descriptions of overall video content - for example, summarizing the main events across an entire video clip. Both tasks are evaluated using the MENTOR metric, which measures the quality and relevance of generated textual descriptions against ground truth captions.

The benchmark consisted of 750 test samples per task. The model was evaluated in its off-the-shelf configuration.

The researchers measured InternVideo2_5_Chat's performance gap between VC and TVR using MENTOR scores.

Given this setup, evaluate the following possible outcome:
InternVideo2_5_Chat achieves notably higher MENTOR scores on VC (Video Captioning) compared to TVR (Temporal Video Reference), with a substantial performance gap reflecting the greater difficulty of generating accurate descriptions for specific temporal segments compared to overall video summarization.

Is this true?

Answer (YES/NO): YES